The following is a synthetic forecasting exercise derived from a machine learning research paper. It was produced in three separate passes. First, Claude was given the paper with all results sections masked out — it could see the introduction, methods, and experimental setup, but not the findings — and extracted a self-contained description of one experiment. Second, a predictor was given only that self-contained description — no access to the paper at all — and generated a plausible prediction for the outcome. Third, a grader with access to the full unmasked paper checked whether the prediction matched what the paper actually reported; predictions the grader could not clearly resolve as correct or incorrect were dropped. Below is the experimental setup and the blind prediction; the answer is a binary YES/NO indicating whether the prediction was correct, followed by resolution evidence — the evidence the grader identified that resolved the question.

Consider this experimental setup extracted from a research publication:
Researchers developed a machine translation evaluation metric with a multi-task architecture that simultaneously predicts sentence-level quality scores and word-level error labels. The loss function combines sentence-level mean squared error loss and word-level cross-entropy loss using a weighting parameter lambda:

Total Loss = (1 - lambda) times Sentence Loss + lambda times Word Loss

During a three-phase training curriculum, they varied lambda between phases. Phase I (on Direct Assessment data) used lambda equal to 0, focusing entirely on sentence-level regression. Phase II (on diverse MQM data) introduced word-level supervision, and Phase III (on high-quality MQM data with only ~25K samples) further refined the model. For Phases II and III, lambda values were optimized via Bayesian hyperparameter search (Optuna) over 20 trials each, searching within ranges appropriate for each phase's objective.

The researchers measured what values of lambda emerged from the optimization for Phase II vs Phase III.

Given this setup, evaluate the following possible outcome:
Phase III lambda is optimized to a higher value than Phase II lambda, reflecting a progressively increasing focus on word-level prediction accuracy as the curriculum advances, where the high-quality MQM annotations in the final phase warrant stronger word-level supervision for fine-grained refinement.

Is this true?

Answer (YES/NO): NO